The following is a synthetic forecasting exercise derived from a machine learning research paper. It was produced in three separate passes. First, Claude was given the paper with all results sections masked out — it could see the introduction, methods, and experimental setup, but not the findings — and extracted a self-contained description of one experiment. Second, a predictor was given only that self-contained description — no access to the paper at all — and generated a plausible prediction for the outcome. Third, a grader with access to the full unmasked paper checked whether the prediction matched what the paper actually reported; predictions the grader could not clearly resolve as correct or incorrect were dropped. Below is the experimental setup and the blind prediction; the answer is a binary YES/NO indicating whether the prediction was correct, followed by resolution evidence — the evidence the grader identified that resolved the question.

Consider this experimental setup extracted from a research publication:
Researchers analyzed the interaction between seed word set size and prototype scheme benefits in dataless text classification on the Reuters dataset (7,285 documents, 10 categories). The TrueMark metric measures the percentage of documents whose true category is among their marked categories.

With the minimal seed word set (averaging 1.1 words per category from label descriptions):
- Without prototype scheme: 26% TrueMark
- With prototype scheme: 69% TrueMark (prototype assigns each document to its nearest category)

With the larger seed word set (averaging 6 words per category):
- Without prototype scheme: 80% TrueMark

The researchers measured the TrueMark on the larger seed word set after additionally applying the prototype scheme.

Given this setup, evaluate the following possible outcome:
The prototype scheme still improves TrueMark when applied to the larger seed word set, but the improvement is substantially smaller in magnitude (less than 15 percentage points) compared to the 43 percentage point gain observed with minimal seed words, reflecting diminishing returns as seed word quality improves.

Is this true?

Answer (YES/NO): YES